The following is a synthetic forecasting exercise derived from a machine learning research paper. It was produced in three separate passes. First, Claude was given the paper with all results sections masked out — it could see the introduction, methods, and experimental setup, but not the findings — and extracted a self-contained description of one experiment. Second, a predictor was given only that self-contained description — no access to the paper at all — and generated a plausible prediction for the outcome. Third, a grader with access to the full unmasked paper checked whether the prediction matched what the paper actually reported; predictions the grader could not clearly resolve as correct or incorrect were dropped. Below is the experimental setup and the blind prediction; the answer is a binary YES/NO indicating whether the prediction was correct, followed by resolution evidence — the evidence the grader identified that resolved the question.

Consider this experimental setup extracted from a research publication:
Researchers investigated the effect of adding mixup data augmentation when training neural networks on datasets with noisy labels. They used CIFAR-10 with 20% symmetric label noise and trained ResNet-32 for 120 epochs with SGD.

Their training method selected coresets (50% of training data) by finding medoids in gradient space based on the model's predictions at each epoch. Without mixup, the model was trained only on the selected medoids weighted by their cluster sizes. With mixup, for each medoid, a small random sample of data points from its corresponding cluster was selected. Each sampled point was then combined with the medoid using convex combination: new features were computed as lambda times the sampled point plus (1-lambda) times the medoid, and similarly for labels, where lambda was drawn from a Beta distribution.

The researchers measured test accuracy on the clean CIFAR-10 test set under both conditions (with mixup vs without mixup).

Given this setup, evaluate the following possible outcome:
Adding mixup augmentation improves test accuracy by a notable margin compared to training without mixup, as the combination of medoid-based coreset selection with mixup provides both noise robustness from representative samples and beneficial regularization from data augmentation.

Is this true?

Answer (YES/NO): NO